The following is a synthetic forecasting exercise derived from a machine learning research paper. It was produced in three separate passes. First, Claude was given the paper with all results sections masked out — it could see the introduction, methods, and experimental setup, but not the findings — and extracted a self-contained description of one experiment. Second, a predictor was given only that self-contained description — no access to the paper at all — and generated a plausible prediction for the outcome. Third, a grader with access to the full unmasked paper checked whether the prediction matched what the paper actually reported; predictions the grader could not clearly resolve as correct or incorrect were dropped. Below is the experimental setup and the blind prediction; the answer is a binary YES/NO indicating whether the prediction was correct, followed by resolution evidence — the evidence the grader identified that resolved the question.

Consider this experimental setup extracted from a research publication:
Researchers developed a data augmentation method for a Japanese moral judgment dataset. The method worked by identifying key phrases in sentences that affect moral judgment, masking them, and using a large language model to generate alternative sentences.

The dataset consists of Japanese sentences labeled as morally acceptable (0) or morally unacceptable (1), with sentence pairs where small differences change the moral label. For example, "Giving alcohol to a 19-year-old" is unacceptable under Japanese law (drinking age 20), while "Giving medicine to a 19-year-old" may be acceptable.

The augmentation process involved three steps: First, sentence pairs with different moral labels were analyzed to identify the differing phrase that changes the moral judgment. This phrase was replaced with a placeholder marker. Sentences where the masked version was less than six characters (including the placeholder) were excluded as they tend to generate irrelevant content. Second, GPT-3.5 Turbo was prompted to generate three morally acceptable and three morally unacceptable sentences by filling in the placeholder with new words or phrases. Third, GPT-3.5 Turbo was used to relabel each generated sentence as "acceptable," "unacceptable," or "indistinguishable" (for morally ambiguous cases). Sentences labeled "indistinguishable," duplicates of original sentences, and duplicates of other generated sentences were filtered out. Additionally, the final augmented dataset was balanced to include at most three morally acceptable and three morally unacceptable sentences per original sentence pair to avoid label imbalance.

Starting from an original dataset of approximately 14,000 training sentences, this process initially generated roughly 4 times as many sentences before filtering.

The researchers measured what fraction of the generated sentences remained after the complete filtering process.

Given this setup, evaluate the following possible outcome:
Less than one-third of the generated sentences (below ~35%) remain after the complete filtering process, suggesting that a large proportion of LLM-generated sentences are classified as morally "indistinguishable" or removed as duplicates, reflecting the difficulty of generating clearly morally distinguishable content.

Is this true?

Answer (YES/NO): YES